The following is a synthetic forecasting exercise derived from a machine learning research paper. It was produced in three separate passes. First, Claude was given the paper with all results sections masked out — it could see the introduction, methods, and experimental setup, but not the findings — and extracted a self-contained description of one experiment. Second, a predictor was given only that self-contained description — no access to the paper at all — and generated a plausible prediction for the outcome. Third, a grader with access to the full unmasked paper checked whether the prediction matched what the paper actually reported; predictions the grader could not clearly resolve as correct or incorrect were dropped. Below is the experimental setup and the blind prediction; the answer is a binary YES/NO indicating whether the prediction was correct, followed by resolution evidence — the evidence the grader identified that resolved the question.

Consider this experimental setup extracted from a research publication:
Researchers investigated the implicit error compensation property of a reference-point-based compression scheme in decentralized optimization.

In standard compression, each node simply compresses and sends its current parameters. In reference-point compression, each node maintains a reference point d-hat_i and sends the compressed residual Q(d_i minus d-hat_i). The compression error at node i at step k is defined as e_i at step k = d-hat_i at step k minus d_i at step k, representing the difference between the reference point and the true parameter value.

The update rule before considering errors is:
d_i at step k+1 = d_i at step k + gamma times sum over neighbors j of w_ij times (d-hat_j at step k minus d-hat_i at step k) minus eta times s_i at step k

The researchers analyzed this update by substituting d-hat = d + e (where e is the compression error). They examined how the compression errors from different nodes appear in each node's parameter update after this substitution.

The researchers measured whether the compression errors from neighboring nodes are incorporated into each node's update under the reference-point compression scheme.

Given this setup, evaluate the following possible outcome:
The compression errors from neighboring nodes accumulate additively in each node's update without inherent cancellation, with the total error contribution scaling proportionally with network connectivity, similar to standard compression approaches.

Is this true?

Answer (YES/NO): NO